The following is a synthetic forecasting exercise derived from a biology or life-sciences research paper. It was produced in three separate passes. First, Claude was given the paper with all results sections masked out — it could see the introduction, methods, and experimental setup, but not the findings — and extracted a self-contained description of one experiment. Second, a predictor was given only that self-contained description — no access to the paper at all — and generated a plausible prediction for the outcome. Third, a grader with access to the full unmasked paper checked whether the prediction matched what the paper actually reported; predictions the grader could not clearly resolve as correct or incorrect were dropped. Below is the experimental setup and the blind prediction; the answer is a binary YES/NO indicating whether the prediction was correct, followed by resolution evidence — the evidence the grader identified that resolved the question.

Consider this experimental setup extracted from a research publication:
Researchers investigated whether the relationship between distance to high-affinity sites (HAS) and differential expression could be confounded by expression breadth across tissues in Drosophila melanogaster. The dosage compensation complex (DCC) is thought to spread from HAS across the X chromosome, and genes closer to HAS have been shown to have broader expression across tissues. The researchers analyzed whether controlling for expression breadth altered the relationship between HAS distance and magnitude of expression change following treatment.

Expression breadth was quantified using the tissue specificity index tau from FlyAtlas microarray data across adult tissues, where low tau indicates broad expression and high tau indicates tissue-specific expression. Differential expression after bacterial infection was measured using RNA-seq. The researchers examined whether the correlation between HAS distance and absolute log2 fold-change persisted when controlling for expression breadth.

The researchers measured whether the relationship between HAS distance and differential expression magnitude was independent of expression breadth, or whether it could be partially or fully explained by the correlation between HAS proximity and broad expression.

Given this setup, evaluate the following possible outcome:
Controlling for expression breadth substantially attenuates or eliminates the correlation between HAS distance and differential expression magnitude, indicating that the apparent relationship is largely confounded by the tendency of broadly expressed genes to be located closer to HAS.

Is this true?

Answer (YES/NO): YES